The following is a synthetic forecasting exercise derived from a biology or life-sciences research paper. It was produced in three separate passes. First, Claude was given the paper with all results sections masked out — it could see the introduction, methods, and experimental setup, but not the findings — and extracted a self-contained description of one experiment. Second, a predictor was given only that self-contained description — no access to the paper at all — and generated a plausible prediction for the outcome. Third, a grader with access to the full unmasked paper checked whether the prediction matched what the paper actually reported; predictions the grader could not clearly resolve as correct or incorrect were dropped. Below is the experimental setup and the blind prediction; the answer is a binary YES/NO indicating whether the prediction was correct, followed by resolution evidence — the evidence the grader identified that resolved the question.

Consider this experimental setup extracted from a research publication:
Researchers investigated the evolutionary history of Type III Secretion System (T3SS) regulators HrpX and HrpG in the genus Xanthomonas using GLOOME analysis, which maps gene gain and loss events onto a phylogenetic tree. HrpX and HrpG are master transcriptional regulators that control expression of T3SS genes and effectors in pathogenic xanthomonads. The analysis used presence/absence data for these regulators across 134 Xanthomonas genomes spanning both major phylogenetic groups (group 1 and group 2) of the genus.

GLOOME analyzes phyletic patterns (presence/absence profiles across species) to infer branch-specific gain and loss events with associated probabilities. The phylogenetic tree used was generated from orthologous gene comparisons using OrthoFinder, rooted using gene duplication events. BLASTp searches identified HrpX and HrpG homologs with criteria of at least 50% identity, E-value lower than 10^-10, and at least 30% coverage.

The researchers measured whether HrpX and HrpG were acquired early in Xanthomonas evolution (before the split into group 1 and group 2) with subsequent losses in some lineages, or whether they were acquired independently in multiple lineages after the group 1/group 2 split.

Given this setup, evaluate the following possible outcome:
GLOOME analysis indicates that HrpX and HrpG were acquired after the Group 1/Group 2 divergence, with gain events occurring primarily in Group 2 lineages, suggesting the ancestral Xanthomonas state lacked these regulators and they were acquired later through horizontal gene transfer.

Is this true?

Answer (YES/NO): NO